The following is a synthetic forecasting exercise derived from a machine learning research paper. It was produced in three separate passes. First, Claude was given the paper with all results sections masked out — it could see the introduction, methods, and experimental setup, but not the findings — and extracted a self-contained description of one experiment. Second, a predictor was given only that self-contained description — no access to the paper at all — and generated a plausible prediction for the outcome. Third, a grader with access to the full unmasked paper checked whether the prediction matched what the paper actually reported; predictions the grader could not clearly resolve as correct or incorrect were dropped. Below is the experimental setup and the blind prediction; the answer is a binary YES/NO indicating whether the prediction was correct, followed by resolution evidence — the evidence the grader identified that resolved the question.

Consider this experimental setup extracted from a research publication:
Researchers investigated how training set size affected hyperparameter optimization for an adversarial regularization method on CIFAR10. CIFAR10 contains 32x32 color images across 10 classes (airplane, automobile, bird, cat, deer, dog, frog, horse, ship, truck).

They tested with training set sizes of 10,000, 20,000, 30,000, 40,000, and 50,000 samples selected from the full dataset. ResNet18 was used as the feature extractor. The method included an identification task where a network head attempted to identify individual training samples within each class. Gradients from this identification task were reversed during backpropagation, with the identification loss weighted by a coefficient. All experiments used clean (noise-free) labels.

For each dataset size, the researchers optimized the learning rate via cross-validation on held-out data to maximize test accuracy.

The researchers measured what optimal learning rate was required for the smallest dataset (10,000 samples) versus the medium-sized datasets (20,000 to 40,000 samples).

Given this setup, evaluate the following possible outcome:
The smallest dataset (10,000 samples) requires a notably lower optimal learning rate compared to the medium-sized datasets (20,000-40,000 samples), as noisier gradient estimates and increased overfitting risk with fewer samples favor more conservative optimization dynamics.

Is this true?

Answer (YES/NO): NO